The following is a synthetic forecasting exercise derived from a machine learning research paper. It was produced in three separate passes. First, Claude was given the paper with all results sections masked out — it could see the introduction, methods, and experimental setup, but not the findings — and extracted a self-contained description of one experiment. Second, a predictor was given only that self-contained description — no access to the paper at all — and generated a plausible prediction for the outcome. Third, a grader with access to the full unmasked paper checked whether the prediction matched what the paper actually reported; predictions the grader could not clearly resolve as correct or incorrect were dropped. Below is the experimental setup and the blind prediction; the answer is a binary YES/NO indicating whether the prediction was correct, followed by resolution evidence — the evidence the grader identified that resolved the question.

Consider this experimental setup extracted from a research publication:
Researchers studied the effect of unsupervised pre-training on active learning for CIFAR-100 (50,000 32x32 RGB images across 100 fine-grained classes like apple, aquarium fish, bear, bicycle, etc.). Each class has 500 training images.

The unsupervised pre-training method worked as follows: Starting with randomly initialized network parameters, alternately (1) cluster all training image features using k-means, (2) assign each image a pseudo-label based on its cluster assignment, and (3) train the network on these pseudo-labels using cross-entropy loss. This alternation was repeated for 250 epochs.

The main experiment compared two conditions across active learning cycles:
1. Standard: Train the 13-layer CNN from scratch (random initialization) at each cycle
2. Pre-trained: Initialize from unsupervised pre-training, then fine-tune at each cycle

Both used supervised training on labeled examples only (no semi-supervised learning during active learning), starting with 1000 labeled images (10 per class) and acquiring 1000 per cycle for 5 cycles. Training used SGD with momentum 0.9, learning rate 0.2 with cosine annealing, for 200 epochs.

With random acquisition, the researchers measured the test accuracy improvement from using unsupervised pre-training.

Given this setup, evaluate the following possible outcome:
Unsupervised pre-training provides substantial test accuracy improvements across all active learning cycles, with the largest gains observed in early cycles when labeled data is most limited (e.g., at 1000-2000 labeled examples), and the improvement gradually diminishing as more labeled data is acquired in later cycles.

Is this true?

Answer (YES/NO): NO